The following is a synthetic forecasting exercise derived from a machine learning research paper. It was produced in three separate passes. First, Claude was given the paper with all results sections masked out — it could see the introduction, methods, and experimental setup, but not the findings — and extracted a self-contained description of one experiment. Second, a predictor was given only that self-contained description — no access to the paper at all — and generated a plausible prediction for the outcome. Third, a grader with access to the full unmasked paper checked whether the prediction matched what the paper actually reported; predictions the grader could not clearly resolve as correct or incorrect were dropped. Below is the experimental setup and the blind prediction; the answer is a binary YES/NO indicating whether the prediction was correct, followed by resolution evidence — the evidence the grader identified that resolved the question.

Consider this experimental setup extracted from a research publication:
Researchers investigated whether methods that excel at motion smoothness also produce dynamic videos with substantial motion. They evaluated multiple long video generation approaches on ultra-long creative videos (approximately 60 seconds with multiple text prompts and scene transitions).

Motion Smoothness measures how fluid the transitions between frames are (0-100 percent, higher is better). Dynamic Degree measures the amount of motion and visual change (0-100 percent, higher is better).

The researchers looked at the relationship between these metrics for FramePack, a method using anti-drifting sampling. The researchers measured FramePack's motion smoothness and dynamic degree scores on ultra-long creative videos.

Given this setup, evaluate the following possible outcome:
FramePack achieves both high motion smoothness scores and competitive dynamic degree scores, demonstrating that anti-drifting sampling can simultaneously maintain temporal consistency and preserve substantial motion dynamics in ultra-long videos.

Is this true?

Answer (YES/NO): NO